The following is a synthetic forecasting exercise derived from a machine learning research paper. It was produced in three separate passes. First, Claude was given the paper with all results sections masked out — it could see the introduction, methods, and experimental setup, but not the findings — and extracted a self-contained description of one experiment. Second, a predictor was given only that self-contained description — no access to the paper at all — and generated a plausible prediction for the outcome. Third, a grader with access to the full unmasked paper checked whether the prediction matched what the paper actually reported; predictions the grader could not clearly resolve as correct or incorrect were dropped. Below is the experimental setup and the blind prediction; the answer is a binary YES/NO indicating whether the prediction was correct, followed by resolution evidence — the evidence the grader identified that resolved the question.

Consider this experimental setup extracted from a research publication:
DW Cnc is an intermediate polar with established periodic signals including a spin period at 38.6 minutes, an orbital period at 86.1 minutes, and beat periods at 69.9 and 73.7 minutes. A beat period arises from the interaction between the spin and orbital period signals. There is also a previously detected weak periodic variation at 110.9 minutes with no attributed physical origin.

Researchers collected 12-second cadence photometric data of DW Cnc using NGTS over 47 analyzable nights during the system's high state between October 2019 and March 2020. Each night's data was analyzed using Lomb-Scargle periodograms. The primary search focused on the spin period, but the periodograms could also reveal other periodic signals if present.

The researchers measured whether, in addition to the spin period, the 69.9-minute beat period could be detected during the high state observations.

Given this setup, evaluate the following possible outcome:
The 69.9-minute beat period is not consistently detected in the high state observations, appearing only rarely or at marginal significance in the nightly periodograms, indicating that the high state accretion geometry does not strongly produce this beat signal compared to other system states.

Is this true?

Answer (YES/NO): NO